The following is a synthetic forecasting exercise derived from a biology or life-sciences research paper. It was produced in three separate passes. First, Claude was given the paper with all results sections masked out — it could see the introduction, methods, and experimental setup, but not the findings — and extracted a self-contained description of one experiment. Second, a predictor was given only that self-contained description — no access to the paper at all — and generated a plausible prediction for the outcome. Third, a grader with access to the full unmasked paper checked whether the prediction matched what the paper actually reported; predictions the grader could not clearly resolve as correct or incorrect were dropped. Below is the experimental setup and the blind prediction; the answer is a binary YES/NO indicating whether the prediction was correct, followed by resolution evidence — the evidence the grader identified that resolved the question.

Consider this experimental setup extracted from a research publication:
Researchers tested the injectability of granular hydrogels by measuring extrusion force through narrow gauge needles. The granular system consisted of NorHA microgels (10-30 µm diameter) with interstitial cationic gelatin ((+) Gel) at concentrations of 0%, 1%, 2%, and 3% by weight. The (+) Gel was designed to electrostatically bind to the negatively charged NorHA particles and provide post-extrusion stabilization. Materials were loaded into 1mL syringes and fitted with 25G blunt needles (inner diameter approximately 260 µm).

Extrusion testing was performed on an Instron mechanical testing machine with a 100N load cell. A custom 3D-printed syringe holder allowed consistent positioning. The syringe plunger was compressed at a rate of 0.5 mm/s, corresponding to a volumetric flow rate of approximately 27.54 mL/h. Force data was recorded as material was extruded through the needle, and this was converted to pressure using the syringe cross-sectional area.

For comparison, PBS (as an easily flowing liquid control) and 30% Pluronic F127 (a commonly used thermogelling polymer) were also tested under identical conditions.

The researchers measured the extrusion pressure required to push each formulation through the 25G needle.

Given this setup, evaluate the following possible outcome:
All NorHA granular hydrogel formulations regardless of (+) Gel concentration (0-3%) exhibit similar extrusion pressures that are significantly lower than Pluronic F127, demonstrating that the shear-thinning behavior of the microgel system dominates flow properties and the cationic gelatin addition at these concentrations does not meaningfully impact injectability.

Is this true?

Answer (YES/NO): NO